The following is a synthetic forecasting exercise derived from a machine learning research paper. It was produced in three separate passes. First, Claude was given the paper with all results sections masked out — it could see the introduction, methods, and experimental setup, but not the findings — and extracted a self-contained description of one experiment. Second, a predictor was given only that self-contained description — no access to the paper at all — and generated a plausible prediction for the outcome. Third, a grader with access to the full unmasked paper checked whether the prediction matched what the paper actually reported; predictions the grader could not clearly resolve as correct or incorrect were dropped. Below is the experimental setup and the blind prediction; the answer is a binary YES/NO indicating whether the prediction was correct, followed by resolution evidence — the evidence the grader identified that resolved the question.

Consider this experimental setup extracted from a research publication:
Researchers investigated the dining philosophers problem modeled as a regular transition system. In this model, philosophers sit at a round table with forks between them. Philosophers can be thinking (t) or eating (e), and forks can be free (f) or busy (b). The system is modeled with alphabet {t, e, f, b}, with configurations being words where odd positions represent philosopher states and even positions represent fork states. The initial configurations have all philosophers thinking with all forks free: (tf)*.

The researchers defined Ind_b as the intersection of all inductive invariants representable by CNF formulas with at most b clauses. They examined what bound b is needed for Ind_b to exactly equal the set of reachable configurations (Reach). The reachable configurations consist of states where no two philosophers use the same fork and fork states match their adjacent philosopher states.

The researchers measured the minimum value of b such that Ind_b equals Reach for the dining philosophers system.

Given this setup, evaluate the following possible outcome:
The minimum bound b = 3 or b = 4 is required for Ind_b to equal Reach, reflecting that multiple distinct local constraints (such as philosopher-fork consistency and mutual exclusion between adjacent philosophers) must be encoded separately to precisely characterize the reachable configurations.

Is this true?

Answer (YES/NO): YES